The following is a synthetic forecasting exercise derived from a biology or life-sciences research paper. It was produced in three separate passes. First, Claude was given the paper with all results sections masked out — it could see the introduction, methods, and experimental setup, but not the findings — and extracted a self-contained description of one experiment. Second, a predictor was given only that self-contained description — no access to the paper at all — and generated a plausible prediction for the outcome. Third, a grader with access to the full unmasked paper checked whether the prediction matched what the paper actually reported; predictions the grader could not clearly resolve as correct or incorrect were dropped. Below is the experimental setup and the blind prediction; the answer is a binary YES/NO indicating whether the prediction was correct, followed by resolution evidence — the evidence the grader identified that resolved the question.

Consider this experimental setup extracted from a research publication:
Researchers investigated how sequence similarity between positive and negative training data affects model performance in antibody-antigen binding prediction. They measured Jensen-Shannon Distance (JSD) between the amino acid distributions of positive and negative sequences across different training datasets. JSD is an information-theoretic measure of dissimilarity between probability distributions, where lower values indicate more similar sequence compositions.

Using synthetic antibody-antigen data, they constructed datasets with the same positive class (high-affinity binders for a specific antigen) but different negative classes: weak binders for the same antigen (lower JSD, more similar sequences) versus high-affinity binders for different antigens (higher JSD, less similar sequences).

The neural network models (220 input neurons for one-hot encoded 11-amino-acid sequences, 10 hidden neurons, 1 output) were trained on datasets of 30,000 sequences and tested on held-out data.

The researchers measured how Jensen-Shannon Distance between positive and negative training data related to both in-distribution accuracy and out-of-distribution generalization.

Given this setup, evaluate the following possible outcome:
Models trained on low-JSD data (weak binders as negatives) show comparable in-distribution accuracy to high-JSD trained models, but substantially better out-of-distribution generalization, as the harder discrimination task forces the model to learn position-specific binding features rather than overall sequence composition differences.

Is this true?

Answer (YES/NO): NO